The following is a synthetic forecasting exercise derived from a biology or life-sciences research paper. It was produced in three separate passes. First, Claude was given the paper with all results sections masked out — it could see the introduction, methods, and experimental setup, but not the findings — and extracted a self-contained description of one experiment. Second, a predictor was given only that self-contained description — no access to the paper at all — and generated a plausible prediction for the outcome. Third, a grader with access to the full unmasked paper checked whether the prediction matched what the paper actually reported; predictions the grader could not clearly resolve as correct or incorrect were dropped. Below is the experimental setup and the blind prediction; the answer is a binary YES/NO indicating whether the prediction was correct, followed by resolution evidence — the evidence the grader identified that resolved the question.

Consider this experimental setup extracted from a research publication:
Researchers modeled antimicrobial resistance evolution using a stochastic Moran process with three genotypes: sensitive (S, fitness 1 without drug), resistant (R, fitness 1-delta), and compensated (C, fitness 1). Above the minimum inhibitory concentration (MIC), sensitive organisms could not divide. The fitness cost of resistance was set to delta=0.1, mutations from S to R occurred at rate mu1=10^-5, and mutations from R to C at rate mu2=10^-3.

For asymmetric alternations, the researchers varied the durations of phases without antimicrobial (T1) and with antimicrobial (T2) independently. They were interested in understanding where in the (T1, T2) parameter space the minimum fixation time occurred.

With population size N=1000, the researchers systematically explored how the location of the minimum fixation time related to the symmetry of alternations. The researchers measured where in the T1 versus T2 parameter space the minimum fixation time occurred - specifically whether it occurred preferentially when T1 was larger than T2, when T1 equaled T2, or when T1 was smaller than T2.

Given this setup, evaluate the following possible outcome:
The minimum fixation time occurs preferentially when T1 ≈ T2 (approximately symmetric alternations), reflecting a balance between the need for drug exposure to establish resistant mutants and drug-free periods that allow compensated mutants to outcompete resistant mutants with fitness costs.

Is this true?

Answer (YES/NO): NO